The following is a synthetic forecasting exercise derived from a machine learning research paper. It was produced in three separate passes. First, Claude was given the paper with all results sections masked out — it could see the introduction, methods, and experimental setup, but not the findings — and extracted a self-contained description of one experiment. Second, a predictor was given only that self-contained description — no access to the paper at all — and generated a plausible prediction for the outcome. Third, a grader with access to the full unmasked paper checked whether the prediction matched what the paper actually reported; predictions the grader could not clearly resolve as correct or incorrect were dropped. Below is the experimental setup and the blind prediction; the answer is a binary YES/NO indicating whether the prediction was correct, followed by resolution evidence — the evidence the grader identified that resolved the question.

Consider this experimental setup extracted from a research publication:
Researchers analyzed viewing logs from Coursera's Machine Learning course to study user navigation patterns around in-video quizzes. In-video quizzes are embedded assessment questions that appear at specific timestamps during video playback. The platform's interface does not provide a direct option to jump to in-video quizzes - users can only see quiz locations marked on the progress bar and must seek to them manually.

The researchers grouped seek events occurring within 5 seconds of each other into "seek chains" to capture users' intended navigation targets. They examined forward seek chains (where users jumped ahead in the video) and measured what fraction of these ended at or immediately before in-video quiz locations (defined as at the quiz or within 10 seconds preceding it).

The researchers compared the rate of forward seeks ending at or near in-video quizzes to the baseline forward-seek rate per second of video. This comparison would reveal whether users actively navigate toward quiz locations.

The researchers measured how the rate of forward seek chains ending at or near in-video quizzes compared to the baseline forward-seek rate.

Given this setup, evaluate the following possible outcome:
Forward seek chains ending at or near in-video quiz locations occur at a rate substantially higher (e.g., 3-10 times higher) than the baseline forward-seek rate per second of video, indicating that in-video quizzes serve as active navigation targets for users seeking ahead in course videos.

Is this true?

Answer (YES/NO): YES